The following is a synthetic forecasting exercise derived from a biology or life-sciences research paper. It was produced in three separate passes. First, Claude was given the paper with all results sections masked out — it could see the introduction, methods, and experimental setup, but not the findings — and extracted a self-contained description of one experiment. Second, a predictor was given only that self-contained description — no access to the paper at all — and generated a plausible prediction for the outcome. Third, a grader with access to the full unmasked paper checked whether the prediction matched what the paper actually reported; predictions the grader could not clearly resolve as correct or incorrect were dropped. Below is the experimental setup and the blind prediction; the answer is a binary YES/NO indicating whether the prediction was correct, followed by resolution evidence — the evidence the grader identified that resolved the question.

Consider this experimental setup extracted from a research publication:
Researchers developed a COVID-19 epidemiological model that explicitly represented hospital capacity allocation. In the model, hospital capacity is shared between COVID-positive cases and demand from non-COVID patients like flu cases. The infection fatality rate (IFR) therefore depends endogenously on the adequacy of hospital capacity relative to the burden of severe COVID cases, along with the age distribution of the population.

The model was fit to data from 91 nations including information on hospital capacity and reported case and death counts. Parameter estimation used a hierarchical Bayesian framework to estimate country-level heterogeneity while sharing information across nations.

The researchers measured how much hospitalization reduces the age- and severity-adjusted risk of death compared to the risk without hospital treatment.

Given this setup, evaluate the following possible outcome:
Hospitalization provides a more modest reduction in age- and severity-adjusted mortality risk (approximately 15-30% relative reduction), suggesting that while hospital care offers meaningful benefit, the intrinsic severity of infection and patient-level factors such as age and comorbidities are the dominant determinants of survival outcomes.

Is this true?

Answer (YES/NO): NO